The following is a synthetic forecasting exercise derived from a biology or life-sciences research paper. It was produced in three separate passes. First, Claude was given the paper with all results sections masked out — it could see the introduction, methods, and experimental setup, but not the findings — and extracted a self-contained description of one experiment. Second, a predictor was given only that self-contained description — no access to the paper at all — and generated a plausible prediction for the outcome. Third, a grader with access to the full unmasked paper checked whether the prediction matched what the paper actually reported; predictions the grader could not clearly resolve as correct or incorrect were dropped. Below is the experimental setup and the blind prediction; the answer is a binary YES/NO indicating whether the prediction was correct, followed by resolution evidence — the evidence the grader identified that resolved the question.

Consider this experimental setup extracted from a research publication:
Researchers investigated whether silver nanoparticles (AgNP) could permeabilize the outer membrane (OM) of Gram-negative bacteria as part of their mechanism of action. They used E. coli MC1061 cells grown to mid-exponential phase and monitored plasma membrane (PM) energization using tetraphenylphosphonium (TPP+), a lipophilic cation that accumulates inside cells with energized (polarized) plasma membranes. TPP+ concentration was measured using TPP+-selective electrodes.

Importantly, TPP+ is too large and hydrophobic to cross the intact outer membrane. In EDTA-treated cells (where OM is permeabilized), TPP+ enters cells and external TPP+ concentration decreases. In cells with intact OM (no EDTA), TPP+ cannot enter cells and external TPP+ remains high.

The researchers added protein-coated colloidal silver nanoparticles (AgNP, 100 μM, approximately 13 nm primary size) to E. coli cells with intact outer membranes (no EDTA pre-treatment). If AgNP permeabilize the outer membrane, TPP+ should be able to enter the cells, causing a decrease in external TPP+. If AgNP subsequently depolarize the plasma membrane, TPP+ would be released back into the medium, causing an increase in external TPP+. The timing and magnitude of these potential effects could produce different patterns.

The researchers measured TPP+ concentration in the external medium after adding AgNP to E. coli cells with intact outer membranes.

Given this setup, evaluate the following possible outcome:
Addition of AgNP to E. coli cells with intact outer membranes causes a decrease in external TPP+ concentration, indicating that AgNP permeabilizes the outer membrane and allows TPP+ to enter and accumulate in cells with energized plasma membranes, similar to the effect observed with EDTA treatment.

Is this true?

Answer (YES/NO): NO